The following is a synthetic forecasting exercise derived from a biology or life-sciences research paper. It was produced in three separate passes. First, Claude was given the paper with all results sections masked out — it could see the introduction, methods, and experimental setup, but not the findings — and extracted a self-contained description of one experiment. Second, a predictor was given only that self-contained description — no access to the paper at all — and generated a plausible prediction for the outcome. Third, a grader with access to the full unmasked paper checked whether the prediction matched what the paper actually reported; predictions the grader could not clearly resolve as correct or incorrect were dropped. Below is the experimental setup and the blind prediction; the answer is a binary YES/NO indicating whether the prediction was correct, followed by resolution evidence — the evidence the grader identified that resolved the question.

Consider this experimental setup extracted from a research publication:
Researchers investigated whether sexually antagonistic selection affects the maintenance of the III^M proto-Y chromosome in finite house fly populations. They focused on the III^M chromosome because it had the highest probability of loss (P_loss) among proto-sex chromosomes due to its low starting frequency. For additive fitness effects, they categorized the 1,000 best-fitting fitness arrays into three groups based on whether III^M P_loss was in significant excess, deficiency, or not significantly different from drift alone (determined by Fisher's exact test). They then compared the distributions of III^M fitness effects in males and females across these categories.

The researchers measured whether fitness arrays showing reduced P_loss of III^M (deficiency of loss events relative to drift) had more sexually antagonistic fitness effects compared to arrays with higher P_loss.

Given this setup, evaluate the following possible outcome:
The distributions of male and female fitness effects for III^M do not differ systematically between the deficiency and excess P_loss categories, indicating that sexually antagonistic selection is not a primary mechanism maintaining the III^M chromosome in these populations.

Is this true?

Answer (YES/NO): NO